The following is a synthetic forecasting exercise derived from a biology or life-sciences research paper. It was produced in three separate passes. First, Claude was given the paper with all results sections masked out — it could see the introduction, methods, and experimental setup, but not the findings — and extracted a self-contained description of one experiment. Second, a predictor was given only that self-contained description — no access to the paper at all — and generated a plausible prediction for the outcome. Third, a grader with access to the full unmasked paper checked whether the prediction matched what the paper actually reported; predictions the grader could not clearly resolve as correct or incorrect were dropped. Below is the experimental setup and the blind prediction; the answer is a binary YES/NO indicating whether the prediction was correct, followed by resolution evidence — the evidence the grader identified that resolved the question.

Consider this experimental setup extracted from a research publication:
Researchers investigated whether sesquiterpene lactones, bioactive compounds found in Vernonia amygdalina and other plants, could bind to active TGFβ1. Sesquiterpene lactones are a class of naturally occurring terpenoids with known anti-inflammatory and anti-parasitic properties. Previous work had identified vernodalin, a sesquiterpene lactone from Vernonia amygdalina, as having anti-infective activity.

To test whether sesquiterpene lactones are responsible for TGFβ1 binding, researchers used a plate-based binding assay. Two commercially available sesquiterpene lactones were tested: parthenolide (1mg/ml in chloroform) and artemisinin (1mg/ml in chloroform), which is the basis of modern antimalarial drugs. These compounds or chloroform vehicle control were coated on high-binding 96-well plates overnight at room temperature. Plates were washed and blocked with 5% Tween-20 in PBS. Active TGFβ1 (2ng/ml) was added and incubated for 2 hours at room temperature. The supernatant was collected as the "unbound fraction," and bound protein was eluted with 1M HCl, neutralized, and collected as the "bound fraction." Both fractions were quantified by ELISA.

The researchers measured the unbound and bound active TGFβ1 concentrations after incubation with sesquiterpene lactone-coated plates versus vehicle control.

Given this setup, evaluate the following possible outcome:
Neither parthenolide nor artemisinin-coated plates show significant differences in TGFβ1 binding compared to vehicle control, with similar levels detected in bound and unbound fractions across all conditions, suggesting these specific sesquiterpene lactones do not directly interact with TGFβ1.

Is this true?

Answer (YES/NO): YES